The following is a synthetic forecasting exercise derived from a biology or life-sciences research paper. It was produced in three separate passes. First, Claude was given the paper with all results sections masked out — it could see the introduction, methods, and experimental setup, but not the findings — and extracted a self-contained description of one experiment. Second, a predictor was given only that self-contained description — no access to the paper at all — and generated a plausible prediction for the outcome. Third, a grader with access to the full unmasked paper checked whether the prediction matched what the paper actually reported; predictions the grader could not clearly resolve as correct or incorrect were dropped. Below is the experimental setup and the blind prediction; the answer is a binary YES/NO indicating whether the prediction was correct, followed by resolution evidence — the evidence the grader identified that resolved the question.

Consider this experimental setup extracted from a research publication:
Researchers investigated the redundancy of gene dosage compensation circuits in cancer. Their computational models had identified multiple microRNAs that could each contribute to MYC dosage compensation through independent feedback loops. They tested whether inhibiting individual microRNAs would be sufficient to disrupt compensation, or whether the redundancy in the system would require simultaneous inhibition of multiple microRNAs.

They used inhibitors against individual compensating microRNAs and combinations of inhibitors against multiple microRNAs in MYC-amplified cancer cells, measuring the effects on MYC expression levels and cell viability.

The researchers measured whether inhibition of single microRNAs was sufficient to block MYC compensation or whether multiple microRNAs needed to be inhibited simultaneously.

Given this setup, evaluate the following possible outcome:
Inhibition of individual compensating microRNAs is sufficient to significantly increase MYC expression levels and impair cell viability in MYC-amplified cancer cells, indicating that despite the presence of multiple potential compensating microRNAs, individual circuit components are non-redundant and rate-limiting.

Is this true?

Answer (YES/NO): NO